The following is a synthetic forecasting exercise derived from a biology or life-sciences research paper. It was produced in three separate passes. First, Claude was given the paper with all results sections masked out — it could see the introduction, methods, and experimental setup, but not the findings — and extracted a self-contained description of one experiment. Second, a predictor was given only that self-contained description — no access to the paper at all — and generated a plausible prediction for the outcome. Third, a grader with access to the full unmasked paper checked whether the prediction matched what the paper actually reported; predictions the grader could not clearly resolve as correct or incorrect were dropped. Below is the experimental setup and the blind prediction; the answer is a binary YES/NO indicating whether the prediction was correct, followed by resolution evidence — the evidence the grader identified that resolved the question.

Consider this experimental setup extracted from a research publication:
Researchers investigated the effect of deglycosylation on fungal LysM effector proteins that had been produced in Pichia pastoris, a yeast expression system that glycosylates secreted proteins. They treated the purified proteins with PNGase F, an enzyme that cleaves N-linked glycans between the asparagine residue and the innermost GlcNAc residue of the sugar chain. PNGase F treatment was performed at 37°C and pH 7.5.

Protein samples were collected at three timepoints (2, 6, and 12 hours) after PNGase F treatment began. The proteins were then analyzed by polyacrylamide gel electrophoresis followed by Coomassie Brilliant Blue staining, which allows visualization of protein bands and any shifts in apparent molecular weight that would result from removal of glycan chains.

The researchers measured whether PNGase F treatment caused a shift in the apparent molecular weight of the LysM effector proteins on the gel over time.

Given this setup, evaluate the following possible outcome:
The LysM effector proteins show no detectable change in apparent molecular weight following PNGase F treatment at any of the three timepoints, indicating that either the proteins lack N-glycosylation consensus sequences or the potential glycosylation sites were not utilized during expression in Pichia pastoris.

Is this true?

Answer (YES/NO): NO